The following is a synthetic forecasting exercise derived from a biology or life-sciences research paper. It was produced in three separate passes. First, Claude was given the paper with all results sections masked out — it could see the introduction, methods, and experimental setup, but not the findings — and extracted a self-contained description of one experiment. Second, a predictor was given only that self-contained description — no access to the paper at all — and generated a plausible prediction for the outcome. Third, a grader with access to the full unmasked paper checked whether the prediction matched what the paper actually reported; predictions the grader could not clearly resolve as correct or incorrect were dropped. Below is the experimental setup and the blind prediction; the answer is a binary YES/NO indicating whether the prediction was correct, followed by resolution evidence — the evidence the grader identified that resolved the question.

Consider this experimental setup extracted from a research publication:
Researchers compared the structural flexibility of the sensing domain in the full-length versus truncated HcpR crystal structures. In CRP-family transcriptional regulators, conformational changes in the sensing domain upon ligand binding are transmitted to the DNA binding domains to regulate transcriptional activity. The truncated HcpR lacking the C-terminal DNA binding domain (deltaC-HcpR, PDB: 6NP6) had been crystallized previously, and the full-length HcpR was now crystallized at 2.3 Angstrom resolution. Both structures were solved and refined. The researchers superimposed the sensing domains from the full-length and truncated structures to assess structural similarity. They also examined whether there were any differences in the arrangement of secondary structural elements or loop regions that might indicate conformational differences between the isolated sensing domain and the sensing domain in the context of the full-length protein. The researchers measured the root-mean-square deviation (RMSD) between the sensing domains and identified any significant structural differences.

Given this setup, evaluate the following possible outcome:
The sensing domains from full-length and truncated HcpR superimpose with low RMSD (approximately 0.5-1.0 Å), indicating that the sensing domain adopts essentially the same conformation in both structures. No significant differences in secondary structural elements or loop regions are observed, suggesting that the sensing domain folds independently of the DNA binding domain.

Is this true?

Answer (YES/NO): NO